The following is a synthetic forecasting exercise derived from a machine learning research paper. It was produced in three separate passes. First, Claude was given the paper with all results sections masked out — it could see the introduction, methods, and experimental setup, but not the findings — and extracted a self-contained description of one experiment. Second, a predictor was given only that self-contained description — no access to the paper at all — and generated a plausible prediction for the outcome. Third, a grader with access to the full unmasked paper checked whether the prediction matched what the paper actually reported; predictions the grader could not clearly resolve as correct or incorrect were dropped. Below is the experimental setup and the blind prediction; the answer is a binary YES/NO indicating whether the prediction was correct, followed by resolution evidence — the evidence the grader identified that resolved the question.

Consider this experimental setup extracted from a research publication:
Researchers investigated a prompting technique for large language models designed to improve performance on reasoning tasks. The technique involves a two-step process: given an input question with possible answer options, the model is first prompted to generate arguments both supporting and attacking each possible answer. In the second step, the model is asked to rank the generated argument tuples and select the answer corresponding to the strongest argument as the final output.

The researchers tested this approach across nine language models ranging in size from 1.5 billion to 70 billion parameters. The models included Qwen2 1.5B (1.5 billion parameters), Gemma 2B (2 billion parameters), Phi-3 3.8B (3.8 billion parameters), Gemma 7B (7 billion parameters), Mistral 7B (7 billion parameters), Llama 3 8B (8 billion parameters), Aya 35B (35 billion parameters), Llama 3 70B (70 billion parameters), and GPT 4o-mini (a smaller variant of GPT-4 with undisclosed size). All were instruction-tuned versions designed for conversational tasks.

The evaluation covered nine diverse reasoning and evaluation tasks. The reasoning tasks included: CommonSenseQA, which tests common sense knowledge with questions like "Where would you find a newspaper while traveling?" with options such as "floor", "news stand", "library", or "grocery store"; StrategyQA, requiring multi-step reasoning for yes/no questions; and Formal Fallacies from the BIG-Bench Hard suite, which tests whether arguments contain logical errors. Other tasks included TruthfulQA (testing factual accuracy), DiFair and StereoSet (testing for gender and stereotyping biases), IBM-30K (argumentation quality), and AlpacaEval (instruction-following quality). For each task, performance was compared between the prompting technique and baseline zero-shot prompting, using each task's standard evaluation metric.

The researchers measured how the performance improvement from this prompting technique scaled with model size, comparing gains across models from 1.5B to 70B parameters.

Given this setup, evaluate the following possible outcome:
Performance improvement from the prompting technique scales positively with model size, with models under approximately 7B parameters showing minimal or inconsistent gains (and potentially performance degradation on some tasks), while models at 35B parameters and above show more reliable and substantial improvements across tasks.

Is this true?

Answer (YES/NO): NO